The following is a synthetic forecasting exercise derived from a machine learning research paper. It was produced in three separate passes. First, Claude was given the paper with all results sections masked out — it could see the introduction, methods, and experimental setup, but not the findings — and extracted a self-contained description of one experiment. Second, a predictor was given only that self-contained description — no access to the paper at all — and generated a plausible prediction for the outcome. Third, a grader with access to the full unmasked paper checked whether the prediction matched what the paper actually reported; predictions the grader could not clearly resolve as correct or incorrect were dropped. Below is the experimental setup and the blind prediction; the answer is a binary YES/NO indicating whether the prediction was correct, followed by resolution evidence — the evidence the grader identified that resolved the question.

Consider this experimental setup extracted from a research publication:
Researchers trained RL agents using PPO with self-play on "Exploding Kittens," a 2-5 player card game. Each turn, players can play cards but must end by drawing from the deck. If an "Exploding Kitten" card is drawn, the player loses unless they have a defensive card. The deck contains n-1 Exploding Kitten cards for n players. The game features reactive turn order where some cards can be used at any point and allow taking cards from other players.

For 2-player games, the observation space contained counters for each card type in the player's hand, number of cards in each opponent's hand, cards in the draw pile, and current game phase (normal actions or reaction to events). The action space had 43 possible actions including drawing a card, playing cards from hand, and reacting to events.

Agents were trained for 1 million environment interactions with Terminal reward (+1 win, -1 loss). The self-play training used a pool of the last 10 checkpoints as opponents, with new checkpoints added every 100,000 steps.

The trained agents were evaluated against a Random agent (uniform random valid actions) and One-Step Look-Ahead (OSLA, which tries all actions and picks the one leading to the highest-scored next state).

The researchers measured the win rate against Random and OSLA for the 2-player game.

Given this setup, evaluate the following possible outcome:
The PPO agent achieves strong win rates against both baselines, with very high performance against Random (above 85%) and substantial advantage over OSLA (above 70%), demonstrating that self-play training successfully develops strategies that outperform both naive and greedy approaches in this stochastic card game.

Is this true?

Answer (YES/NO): NO